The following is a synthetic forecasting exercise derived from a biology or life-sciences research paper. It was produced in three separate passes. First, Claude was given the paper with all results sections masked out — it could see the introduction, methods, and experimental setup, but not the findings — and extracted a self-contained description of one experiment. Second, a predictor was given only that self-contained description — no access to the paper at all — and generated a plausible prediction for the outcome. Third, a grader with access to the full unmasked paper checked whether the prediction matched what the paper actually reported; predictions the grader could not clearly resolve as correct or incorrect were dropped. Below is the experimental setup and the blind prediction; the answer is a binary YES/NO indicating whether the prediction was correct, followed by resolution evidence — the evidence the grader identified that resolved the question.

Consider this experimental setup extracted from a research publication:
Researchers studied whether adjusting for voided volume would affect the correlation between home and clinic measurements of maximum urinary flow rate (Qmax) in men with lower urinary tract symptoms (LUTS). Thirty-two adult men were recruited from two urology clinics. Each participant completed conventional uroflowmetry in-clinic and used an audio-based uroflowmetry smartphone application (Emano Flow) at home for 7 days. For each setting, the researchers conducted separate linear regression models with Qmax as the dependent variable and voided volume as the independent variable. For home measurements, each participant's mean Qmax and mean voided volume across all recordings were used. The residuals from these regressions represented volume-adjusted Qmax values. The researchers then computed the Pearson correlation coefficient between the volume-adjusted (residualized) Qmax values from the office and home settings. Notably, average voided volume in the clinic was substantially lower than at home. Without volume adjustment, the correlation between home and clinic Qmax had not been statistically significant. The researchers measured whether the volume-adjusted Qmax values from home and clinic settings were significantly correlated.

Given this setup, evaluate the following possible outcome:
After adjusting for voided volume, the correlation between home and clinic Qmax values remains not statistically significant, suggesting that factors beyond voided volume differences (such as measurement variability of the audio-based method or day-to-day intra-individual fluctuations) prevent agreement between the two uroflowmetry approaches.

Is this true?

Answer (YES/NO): NO